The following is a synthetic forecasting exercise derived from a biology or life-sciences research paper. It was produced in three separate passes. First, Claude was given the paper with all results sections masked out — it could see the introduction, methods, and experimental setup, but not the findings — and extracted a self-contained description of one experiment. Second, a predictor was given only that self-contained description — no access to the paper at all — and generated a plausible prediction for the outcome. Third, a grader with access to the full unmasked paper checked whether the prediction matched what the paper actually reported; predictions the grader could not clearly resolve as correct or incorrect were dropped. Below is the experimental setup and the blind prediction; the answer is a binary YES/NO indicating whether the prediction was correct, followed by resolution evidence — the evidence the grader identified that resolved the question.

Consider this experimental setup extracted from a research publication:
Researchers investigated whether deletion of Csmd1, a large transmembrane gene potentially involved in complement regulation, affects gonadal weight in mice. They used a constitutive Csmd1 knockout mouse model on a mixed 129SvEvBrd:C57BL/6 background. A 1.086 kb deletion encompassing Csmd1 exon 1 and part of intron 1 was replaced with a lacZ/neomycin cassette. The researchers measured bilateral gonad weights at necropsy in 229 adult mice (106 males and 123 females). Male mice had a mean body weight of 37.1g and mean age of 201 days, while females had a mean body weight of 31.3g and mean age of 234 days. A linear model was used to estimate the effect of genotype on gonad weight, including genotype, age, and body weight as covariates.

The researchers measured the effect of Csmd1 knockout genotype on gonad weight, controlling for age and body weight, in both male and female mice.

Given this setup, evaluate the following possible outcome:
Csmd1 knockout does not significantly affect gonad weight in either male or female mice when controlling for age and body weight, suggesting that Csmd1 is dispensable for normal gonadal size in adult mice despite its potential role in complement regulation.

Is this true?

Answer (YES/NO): NO